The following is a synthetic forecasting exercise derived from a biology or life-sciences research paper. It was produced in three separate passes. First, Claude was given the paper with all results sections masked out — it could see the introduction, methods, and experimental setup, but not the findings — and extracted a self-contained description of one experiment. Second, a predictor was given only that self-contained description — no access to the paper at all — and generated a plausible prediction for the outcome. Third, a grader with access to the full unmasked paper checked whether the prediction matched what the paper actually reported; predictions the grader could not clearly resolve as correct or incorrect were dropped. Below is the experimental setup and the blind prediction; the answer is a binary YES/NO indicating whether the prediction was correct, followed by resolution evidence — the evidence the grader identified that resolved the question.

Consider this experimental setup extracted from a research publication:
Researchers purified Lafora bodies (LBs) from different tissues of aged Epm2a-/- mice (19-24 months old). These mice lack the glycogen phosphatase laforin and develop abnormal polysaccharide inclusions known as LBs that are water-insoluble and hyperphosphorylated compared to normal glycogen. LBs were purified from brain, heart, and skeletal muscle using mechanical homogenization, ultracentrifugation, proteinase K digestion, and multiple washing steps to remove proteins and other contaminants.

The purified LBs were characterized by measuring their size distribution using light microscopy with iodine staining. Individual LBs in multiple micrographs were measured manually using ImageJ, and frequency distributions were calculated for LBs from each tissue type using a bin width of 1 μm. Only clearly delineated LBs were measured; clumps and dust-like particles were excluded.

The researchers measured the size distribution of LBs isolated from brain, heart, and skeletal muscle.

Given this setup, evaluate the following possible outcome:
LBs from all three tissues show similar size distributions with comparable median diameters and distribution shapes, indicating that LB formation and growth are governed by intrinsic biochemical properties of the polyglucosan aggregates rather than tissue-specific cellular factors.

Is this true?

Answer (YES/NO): NO